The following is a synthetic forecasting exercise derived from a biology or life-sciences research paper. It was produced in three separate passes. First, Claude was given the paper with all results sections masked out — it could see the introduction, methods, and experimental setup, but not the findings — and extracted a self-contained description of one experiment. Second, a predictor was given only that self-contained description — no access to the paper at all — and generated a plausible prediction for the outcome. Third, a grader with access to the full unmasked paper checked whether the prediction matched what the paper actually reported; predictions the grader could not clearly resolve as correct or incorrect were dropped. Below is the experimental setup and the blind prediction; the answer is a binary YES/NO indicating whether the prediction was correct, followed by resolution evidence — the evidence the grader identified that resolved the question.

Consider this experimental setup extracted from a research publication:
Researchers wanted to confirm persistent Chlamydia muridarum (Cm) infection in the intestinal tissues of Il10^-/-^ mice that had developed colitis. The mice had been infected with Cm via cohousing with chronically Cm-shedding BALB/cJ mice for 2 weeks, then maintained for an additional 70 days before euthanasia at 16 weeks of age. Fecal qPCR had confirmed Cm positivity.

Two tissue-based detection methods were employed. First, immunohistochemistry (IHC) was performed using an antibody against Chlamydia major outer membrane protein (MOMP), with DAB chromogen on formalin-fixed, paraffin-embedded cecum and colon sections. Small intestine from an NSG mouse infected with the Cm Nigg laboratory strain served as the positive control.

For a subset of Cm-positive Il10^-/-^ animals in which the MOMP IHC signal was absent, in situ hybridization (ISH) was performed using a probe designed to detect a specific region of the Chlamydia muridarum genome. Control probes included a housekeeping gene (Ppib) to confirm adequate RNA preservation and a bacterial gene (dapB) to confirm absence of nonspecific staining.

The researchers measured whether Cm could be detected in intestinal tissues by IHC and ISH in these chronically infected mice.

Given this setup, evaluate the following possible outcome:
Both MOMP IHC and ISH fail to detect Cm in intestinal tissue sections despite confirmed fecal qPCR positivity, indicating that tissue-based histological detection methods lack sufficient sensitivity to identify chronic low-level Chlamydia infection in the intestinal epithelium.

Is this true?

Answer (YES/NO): NO